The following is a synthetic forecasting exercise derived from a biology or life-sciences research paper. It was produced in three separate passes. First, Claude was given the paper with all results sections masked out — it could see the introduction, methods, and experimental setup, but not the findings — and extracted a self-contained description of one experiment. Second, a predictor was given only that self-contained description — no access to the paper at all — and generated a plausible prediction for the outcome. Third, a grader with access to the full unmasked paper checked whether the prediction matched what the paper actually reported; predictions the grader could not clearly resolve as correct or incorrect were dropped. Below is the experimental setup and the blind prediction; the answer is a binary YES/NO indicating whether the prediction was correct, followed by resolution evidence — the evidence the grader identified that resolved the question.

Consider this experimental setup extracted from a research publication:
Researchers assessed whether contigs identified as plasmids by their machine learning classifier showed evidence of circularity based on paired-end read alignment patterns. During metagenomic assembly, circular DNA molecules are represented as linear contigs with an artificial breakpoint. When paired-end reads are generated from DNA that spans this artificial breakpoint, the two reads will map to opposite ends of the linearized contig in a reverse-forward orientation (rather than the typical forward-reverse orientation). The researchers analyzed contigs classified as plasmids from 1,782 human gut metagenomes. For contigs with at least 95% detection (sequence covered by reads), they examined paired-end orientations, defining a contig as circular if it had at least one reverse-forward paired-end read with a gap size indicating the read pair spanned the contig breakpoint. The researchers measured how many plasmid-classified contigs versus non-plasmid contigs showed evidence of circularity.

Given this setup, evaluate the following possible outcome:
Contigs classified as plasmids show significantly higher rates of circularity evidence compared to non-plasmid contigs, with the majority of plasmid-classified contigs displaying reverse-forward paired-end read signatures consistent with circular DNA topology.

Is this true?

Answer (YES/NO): NO